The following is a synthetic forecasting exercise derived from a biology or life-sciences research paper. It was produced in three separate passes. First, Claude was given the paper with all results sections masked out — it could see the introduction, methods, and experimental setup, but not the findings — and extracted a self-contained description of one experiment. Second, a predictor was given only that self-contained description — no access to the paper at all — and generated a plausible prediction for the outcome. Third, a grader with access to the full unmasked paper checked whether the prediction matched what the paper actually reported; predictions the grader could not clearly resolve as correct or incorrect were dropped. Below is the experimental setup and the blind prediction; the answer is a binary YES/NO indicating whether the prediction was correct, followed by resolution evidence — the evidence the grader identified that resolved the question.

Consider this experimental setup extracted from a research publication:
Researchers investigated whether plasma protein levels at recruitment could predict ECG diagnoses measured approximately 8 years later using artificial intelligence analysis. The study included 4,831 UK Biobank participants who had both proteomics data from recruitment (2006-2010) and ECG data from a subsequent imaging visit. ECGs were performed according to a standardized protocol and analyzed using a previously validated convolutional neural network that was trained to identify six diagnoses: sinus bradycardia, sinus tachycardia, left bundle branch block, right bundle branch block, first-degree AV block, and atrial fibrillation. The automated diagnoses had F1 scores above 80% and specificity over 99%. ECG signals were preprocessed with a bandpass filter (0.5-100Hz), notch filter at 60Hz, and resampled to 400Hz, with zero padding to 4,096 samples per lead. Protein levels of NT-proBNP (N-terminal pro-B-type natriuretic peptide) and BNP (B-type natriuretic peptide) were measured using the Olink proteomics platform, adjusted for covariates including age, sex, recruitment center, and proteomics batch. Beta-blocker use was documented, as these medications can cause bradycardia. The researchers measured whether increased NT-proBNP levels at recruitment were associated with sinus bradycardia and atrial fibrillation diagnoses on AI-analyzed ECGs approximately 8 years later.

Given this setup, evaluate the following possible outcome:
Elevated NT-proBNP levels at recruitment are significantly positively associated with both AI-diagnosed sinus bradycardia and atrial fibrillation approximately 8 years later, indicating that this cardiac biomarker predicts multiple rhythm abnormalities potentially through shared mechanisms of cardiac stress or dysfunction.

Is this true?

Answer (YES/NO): YES